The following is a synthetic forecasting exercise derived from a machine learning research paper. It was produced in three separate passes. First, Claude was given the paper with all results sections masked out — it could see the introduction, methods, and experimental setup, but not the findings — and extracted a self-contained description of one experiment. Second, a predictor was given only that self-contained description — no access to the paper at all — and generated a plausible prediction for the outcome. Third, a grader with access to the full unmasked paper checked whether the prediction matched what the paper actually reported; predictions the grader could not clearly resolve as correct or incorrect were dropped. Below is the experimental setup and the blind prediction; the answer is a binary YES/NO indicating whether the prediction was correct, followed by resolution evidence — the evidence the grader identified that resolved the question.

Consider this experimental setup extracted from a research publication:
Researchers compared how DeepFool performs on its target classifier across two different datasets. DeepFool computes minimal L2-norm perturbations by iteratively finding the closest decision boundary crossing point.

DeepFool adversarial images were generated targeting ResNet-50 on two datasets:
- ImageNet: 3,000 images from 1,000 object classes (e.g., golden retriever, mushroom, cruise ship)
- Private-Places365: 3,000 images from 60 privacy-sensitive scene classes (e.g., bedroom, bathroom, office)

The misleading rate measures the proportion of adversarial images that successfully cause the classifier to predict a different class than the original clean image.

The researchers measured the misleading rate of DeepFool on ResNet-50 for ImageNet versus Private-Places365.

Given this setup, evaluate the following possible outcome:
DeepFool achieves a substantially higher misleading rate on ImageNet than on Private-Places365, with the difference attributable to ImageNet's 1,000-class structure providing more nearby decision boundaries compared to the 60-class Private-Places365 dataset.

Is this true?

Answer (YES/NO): NO